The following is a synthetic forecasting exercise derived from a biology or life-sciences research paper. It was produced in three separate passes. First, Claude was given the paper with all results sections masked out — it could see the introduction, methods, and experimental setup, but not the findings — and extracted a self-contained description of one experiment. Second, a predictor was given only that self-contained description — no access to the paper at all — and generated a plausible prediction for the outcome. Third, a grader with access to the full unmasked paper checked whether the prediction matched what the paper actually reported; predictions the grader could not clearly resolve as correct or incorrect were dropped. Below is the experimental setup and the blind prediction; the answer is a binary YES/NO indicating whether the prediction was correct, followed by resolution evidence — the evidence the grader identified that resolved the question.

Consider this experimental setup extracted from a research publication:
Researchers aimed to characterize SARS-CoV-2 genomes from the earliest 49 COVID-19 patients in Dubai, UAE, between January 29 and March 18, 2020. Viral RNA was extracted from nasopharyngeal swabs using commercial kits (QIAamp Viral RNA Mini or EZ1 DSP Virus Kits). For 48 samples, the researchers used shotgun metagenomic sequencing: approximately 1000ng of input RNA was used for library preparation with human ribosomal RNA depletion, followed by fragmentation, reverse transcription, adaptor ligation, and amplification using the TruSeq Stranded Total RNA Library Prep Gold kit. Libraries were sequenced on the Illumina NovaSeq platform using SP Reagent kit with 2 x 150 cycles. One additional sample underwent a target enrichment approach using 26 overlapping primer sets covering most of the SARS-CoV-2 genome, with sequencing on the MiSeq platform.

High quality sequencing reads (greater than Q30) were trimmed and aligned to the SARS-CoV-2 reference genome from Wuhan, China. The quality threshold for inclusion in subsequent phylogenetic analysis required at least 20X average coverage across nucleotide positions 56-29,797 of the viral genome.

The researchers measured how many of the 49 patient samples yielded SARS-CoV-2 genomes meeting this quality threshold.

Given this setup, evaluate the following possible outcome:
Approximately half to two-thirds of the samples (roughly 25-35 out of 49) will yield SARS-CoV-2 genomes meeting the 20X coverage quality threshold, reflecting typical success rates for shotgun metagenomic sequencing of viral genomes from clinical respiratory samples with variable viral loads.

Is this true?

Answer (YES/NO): YES